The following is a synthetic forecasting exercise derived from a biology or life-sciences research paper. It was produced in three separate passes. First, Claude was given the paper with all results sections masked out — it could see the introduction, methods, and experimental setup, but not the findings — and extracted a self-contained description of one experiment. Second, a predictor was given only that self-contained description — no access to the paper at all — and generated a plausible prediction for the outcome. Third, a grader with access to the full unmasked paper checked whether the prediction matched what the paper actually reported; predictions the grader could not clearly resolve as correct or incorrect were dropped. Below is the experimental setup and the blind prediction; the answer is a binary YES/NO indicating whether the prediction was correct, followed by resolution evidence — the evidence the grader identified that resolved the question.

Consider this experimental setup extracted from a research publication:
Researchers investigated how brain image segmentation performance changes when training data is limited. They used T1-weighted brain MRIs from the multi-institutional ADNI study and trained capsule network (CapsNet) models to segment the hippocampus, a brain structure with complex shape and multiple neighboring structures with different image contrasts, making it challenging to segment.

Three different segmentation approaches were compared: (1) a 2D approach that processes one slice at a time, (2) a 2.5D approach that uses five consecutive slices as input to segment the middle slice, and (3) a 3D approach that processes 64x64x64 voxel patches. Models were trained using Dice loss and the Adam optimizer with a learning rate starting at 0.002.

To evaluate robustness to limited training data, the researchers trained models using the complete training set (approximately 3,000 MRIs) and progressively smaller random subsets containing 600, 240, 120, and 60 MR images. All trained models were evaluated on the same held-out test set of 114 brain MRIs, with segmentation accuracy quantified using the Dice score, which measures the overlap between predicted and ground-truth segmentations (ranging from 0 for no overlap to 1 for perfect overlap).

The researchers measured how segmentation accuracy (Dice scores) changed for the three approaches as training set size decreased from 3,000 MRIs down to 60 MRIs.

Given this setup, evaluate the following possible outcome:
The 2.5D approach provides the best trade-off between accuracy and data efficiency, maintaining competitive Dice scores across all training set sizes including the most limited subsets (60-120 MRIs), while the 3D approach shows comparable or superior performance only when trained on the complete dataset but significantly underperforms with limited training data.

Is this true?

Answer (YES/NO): NO